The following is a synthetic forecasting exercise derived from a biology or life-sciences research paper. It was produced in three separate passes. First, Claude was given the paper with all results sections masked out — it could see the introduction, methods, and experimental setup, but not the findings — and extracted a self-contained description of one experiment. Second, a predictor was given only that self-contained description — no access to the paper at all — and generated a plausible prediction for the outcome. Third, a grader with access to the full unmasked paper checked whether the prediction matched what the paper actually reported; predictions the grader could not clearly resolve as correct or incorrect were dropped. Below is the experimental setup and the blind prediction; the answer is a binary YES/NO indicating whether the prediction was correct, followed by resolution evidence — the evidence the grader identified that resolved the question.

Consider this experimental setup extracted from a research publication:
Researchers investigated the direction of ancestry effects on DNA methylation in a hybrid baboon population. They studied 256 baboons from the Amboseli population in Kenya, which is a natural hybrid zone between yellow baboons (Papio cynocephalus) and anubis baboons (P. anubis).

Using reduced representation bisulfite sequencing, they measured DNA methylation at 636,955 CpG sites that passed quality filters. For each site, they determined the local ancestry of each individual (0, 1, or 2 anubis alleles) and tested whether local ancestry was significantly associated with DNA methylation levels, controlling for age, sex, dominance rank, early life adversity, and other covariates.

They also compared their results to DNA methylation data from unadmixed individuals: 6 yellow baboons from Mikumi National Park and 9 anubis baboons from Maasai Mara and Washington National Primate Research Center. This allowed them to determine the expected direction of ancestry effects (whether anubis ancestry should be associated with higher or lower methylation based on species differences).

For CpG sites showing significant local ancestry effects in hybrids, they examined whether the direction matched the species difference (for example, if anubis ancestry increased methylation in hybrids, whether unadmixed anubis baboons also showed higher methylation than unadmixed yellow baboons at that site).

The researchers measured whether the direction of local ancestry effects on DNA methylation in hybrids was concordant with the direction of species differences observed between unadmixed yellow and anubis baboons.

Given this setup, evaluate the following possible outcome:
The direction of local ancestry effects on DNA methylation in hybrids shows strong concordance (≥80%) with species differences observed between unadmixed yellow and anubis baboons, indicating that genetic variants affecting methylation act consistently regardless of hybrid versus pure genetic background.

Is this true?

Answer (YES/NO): YES